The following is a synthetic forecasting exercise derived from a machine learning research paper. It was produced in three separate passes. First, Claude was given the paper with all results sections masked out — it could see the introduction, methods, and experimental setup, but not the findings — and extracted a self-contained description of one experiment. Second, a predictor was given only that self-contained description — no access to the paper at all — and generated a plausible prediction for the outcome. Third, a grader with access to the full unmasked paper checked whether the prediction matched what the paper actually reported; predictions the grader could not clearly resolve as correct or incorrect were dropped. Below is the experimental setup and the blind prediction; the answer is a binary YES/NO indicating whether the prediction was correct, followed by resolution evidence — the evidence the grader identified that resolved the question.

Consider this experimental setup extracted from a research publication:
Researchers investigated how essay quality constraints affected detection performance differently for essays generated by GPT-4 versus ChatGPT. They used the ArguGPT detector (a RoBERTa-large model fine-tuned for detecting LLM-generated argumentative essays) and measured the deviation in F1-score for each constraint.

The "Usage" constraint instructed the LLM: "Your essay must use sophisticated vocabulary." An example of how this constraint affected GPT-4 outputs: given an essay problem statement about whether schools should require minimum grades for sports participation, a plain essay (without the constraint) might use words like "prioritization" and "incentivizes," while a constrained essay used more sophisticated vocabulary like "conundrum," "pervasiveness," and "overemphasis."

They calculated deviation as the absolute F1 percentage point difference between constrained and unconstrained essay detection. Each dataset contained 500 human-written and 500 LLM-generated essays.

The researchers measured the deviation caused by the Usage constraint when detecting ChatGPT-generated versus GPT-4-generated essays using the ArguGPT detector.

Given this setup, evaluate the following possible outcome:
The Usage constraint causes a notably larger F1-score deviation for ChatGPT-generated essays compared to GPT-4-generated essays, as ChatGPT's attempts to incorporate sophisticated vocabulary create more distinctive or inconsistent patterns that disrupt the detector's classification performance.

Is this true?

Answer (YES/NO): NO